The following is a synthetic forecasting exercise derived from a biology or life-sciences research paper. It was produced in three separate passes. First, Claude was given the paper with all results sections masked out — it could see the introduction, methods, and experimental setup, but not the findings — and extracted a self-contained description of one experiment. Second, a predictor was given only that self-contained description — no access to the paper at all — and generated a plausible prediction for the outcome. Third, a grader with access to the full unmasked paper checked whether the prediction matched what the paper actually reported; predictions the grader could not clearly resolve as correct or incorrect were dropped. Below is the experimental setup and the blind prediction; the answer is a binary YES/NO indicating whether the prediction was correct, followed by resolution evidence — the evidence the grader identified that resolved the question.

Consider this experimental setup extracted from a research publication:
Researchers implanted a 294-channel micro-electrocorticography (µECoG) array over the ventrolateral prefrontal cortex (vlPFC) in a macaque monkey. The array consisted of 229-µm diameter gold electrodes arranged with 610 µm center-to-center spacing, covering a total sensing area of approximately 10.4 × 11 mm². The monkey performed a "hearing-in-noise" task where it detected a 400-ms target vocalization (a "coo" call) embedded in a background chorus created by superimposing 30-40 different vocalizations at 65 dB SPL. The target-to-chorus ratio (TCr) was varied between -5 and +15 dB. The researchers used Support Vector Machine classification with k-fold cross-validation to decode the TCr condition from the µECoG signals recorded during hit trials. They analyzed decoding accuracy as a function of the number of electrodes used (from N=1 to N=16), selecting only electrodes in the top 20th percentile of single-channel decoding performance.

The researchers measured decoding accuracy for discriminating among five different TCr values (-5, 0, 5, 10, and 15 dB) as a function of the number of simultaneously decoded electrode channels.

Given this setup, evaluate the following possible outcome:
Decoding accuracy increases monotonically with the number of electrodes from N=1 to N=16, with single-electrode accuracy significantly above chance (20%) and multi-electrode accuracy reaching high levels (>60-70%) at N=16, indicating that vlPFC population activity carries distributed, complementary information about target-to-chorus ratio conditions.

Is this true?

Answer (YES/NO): NO